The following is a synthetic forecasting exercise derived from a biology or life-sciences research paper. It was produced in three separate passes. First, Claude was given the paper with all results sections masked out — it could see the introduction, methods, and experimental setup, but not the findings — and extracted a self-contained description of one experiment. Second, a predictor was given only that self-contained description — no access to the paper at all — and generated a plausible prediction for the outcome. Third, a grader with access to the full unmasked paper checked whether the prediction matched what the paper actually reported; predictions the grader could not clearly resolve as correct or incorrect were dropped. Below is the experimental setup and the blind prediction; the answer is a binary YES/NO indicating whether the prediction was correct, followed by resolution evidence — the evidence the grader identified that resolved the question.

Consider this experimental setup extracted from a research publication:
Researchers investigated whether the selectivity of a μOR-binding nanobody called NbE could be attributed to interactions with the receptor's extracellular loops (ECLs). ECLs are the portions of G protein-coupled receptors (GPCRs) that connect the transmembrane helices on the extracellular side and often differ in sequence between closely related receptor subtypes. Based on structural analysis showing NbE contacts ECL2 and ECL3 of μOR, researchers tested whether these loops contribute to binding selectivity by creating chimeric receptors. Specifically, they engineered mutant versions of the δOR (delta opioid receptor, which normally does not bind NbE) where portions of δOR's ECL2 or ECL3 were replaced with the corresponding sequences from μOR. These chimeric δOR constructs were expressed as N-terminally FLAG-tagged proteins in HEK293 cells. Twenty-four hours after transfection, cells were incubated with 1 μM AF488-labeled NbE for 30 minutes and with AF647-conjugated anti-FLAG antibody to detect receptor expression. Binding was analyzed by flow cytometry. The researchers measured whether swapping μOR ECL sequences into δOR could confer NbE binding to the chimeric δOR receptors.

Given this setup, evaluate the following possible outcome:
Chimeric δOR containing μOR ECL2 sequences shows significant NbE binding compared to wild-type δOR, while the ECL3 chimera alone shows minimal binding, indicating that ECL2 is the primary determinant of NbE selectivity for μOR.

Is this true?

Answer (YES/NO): NO